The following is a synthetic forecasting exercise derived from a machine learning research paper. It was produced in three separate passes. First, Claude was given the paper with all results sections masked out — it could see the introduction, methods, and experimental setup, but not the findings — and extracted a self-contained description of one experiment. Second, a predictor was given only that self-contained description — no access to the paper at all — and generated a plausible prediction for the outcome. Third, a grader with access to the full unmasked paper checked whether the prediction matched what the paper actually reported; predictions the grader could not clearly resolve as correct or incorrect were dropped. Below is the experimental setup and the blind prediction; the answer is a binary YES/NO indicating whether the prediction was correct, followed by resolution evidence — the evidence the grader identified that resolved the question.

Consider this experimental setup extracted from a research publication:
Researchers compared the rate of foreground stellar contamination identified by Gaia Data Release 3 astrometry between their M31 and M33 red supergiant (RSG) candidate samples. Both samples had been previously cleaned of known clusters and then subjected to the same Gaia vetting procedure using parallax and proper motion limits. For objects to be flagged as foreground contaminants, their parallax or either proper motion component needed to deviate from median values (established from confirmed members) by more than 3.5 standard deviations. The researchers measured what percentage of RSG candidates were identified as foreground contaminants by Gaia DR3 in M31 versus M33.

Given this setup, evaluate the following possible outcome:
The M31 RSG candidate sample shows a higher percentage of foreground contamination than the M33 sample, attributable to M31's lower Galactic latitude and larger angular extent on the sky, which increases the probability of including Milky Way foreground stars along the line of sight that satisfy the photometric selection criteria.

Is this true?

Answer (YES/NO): NO